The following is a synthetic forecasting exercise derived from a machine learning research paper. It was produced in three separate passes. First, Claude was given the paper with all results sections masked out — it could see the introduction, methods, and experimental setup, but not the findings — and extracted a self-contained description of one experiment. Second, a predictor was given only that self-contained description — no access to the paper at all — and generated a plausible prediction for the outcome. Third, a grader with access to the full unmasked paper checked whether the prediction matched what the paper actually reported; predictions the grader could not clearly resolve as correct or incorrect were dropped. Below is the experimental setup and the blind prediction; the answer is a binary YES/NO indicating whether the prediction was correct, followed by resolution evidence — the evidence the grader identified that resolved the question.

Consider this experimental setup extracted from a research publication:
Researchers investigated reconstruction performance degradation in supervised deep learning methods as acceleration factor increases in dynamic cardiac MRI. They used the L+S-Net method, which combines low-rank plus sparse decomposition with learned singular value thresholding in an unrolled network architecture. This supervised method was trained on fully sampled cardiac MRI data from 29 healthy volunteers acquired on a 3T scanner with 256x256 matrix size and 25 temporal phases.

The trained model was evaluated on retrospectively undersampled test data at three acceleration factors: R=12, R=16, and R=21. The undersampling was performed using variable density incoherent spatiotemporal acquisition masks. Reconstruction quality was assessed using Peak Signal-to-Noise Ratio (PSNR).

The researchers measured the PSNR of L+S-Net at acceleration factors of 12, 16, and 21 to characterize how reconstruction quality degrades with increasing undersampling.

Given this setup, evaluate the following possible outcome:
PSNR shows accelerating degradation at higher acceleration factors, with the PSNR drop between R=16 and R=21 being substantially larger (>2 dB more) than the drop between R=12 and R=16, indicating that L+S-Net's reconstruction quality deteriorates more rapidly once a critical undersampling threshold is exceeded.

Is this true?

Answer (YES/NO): NO